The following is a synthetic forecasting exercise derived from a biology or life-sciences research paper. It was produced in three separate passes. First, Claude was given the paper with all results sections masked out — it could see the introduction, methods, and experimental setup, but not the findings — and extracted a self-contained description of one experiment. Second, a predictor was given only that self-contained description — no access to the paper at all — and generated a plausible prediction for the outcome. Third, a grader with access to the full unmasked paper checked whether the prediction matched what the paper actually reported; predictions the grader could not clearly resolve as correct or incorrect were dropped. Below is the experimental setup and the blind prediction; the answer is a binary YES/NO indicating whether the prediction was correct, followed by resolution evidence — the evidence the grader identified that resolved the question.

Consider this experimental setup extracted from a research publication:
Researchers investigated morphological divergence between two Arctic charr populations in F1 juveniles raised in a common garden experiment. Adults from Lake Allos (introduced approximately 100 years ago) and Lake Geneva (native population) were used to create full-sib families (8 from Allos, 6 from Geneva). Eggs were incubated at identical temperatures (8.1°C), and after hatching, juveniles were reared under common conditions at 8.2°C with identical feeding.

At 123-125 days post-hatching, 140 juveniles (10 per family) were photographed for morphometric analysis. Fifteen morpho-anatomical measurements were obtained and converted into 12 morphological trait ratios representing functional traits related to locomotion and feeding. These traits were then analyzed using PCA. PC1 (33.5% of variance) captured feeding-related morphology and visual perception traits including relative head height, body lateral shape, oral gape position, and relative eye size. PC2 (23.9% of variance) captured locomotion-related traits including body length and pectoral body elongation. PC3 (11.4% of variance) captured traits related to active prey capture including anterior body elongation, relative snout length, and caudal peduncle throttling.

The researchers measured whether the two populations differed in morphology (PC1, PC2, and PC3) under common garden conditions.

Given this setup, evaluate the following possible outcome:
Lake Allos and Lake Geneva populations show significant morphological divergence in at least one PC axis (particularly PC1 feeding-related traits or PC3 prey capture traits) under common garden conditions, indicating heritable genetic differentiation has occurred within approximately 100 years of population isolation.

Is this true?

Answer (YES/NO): YES